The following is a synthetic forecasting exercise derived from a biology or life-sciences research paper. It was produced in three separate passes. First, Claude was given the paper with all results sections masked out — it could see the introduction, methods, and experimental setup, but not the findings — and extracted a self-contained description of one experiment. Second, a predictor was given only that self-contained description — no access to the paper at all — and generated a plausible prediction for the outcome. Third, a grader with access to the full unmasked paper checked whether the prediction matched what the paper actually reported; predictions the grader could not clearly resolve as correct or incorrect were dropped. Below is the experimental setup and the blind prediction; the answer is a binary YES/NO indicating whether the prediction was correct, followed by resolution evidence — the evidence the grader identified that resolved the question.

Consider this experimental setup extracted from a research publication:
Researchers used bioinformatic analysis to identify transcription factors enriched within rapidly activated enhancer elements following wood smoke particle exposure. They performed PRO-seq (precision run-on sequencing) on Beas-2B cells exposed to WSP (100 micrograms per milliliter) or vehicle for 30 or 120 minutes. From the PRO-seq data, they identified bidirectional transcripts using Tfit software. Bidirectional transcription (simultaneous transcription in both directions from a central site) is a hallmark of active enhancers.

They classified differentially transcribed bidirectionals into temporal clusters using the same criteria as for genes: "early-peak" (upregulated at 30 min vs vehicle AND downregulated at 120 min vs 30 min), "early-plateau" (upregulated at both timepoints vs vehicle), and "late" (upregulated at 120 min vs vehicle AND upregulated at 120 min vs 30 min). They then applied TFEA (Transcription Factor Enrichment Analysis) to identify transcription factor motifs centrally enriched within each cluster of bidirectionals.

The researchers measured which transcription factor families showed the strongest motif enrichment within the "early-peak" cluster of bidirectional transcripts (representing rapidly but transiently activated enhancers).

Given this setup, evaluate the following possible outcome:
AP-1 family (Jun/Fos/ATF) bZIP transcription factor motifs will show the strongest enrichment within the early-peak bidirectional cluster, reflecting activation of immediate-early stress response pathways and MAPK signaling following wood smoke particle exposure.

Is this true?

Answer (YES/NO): NO